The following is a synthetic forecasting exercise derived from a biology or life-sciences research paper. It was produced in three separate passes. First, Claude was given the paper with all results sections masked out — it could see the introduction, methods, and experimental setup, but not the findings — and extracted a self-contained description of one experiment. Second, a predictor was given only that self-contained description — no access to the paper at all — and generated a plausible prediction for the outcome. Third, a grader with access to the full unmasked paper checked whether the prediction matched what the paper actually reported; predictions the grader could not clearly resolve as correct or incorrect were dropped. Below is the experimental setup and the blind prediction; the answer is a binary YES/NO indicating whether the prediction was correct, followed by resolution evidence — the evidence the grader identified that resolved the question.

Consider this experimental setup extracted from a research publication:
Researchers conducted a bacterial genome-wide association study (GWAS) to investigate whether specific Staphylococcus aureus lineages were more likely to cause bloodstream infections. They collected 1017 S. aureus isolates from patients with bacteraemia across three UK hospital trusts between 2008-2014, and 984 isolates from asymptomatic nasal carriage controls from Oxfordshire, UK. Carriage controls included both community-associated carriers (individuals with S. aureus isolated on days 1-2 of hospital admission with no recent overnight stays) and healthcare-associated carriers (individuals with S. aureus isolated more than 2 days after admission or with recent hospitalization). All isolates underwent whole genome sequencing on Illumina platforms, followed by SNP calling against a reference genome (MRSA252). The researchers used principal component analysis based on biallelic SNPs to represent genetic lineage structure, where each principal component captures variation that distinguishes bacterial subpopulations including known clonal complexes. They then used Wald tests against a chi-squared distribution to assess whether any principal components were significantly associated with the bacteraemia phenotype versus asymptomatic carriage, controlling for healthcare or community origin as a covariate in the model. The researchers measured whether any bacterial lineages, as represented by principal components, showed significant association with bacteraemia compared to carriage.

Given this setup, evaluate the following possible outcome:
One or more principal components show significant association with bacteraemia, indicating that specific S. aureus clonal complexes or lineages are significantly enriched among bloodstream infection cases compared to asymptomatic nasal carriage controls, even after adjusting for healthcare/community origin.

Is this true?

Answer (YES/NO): NO